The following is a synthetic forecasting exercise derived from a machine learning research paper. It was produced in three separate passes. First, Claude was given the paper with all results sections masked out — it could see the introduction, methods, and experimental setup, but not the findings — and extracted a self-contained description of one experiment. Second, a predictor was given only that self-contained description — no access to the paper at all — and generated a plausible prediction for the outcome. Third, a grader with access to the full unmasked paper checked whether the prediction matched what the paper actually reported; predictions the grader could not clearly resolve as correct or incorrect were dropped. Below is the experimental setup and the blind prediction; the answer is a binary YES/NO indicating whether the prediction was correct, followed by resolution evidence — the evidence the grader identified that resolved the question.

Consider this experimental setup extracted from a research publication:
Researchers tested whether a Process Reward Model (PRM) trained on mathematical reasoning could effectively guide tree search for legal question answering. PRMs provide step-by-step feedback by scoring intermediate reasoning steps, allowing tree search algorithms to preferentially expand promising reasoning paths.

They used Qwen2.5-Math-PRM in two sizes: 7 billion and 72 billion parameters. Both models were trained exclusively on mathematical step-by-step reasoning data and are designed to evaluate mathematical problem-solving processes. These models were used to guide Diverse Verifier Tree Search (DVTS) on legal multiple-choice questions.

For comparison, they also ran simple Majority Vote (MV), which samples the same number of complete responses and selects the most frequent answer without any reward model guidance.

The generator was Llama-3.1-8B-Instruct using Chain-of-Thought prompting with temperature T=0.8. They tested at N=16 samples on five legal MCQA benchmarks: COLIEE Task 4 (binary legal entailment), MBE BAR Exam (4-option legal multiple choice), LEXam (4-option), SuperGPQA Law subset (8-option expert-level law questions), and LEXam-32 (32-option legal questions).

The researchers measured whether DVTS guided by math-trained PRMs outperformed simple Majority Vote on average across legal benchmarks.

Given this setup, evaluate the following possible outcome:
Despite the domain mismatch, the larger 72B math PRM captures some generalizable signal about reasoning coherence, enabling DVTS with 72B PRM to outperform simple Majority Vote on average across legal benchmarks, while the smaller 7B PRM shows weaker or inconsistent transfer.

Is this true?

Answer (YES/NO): YES